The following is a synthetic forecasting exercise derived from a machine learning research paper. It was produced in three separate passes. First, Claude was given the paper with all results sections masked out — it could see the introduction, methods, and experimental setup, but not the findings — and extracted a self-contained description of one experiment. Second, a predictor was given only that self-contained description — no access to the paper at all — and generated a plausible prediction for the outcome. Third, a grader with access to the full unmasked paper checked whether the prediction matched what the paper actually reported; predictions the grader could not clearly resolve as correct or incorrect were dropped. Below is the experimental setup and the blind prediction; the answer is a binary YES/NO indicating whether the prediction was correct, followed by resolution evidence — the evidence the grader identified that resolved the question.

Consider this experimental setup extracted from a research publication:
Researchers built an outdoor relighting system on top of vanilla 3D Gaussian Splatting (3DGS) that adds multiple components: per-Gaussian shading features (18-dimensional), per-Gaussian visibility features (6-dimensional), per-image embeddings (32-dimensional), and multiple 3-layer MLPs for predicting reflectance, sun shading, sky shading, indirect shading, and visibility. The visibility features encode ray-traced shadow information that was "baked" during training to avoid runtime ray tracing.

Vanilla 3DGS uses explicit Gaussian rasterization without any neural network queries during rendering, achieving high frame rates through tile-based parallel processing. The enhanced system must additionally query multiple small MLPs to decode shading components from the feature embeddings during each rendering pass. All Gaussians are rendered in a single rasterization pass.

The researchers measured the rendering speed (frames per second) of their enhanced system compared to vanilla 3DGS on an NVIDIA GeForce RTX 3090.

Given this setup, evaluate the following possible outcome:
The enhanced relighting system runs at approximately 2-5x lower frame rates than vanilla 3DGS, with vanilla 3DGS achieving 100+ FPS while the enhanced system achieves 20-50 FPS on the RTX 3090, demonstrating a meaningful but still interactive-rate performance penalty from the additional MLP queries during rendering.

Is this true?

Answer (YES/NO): NO